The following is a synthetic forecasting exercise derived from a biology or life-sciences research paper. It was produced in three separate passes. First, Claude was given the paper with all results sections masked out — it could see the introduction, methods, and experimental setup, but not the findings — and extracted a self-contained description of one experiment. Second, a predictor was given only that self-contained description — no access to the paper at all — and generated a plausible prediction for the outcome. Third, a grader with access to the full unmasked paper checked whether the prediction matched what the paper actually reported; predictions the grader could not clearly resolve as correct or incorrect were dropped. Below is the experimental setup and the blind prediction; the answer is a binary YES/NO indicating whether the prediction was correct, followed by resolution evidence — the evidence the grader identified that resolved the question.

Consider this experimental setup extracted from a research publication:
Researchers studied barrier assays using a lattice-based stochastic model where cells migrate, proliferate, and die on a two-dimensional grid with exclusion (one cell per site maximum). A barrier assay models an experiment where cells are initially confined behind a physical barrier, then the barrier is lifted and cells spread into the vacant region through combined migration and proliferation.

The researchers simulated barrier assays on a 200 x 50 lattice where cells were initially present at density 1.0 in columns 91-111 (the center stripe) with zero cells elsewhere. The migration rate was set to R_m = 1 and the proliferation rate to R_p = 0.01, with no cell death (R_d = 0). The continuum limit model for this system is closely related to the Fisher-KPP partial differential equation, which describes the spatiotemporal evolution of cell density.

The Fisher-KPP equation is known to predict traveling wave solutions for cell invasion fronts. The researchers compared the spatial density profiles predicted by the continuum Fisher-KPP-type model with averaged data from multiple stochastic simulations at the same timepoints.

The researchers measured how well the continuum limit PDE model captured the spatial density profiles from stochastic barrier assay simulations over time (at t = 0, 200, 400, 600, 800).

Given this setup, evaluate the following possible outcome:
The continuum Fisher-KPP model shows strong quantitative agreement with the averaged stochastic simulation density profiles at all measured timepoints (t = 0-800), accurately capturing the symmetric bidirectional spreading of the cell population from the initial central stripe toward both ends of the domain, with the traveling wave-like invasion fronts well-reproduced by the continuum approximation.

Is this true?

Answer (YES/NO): YES